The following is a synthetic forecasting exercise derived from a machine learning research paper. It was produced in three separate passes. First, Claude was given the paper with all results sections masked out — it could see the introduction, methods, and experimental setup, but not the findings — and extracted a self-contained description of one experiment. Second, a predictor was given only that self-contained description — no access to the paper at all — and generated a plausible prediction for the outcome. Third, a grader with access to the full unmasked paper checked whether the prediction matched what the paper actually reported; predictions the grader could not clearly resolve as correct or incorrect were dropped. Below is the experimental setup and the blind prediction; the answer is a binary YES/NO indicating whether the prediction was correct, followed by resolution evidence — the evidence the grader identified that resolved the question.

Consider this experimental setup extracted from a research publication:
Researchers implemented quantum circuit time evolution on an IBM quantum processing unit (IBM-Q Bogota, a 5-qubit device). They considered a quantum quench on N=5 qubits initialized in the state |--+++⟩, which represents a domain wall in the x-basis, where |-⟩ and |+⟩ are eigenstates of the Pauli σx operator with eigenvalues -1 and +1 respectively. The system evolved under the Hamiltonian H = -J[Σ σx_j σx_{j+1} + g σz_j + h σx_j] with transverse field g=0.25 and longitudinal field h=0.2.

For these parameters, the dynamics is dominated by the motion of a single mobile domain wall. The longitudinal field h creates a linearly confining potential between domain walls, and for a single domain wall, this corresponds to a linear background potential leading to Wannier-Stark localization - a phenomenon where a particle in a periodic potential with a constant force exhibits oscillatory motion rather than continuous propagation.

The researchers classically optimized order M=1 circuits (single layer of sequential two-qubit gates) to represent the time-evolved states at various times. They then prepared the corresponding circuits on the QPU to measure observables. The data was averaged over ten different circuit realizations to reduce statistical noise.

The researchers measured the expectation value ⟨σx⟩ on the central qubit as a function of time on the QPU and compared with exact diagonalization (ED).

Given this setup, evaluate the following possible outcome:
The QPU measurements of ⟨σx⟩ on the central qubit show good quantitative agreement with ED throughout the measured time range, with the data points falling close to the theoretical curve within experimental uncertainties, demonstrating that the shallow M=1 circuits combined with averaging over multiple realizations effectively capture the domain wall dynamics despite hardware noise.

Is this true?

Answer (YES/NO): YES